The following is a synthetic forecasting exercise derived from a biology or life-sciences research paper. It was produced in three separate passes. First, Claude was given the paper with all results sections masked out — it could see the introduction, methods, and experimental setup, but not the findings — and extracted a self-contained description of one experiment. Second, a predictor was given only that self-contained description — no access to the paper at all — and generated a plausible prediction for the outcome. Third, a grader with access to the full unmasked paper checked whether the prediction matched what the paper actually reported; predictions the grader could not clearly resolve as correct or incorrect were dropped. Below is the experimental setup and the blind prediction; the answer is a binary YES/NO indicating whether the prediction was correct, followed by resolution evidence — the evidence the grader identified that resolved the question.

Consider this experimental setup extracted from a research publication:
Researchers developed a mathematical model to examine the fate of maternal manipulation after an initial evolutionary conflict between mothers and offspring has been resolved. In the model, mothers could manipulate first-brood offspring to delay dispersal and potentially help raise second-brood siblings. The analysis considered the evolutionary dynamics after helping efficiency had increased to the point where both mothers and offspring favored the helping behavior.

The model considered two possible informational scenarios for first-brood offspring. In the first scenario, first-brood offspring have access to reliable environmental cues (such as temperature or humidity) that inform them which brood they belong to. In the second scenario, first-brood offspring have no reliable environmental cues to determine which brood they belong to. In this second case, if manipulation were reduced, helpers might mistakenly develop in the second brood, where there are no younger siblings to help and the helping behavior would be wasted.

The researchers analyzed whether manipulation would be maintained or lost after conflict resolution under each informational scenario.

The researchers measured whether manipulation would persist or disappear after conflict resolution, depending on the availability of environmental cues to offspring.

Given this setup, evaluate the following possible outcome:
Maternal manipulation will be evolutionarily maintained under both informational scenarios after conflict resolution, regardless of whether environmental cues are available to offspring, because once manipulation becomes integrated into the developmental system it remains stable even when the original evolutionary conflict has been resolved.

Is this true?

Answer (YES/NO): NO